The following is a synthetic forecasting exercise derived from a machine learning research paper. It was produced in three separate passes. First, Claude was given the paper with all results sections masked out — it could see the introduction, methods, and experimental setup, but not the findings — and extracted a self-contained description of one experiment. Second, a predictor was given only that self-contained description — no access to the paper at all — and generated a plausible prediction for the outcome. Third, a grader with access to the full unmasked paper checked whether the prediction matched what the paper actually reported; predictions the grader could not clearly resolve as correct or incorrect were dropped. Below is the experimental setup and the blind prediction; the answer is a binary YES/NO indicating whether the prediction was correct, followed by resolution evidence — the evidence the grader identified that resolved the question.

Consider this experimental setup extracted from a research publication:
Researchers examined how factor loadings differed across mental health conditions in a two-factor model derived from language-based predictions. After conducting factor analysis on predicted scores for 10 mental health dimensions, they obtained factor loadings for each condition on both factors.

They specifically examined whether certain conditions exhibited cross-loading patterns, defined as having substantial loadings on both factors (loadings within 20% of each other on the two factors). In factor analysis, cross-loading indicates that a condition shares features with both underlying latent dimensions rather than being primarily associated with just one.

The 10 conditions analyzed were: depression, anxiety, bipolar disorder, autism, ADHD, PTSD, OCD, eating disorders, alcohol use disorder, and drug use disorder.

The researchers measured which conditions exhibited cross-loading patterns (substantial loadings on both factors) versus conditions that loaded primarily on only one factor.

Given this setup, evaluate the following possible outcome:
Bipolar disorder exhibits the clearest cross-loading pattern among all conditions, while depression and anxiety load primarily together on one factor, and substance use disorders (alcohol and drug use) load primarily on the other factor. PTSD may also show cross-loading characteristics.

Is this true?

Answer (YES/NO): NO